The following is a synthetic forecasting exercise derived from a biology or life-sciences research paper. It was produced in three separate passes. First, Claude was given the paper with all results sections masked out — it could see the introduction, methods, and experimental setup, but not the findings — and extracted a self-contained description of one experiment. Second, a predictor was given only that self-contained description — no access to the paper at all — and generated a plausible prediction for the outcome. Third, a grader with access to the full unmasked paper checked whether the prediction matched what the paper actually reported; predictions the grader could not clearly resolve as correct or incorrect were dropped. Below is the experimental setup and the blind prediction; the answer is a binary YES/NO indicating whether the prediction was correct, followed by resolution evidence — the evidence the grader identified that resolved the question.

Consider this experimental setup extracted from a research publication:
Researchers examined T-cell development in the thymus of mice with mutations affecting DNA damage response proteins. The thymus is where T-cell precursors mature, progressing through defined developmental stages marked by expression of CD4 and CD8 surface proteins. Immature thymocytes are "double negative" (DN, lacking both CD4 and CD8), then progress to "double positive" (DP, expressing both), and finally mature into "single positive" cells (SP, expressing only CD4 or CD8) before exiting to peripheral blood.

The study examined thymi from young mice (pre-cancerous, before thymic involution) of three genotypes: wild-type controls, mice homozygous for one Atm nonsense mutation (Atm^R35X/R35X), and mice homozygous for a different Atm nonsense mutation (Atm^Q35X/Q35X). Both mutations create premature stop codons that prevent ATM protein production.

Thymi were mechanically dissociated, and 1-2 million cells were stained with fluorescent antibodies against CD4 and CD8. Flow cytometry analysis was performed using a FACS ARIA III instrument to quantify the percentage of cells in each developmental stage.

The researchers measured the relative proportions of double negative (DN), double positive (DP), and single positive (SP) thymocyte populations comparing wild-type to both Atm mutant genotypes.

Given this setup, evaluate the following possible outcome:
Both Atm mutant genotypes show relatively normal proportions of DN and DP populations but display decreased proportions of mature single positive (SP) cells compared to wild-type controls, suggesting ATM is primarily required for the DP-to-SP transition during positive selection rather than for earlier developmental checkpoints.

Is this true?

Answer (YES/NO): YES